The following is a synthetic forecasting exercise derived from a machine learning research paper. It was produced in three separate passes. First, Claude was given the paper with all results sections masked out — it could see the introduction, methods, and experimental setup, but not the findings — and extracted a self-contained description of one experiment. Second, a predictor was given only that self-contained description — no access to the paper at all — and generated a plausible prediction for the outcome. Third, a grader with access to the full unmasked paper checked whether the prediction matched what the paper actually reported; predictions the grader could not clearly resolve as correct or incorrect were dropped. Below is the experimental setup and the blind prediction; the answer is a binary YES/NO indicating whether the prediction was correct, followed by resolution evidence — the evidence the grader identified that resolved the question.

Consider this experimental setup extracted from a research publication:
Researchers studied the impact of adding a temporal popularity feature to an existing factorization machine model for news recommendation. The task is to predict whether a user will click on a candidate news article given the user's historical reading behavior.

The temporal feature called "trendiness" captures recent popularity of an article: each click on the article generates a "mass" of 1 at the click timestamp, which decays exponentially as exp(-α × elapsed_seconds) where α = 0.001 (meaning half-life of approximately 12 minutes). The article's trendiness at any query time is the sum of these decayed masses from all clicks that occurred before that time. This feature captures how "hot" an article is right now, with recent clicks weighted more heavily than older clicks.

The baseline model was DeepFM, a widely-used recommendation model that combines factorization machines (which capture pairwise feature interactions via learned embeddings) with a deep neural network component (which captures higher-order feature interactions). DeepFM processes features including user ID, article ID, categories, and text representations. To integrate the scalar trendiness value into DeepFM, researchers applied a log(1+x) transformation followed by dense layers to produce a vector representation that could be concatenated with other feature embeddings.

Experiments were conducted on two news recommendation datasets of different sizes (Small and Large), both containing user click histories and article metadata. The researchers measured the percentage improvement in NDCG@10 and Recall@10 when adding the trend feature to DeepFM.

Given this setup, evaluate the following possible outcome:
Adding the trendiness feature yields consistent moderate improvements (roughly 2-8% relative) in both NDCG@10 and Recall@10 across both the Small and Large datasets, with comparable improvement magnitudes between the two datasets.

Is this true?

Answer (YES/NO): NO